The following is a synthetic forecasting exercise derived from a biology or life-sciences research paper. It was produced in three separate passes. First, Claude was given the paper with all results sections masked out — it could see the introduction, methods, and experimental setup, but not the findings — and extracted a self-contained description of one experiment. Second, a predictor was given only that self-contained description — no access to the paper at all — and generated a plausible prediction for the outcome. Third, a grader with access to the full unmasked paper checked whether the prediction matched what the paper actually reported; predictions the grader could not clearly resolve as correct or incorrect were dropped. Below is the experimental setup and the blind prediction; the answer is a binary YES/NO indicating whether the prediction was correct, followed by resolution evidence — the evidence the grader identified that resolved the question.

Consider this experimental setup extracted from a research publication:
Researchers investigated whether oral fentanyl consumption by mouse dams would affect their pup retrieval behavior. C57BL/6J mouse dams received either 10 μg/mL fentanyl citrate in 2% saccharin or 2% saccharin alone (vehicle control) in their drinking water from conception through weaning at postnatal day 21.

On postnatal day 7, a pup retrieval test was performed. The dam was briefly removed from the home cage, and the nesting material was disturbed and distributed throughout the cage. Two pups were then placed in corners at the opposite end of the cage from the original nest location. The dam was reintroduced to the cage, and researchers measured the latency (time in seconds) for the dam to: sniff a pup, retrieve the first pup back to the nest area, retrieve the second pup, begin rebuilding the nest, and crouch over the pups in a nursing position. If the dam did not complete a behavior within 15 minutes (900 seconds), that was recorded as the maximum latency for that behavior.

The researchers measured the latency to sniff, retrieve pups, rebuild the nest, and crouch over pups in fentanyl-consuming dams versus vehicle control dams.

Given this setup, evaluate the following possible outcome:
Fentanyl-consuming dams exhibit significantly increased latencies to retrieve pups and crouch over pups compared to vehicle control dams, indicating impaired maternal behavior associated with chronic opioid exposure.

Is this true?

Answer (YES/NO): NO